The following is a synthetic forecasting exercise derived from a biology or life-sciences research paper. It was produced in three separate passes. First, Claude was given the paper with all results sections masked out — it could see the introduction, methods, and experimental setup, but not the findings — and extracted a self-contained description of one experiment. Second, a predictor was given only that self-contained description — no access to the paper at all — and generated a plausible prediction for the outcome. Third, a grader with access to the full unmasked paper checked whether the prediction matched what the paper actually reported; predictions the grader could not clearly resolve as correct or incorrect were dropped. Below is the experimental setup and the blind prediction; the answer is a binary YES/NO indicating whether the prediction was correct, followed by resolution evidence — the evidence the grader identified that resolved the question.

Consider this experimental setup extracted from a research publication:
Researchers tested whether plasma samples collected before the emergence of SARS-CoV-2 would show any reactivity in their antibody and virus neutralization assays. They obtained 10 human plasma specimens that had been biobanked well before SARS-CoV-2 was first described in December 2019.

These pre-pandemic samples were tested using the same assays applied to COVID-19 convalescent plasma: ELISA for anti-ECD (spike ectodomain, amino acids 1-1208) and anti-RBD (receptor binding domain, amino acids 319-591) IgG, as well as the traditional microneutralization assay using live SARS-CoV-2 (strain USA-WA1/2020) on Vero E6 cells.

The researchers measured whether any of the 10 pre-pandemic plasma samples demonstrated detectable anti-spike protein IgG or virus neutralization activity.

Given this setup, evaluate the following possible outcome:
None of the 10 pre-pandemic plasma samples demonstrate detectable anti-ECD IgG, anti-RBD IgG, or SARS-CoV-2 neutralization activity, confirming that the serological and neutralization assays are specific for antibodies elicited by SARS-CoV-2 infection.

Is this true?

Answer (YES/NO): YES